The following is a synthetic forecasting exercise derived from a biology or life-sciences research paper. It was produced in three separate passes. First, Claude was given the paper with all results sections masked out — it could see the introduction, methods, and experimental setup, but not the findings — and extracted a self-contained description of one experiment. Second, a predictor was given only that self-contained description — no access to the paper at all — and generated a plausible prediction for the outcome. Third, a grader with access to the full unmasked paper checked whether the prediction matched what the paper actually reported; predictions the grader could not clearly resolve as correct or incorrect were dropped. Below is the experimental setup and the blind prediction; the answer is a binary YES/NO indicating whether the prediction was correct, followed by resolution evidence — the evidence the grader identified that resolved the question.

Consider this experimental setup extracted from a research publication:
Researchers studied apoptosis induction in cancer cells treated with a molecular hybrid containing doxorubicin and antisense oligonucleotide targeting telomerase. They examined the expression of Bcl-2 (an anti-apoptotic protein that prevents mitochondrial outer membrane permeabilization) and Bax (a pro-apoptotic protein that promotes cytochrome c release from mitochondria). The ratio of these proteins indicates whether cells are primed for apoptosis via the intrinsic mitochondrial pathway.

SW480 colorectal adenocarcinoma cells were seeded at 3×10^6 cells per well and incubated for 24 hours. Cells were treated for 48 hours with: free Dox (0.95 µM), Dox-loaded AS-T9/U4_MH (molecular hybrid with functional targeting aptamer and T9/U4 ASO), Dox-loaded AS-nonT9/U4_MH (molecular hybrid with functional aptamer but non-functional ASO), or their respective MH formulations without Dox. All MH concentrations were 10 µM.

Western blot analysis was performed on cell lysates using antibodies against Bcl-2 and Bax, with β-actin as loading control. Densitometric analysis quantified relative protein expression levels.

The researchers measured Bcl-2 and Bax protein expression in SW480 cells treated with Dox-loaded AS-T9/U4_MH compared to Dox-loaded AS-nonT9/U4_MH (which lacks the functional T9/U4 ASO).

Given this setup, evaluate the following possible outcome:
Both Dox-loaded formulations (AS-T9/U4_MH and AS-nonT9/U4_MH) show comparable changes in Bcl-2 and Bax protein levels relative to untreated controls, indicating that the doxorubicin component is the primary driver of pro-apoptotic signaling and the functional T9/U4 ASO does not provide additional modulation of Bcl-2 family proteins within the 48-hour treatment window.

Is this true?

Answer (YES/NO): NO